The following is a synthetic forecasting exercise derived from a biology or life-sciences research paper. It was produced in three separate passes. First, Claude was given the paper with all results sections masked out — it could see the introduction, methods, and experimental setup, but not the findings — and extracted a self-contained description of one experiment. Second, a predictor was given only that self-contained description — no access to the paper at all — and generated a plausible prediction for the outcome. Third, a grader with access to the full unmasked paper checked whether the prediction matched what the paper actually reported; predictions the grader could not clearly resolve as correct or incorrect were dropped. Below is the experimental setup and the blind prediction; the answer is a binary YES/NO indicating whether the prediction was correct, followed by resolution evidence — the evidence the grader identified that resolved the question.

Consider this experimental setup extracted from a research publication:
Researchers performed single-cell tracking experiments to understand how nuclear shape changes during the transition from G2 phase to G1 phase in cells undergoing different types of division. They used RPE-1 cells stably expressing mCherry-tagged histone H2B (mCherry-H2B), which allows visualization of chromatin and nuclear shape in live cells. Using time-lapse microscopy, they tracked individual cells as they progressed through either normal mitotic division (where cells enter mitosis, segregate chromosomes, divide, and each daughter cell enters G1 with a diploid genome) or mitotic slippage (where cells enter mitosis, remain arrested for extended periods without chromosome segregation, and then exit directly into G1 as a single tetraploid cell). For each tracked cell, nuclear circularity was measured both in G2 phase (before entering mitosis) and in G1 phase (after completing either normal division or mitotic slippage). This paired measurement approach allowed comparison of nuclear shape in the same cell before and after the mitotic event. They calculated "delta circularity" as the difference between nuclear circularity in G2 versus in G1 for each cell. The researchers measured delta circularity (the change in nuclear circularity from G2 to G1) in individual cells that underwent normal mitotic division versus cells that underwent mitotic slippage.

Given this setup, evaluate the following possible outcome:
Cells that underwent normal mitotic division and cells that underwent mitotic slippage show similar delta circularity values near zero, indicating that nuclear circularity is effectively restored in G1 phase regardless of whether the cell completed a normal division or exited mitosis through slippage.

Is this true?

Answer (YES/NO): NO